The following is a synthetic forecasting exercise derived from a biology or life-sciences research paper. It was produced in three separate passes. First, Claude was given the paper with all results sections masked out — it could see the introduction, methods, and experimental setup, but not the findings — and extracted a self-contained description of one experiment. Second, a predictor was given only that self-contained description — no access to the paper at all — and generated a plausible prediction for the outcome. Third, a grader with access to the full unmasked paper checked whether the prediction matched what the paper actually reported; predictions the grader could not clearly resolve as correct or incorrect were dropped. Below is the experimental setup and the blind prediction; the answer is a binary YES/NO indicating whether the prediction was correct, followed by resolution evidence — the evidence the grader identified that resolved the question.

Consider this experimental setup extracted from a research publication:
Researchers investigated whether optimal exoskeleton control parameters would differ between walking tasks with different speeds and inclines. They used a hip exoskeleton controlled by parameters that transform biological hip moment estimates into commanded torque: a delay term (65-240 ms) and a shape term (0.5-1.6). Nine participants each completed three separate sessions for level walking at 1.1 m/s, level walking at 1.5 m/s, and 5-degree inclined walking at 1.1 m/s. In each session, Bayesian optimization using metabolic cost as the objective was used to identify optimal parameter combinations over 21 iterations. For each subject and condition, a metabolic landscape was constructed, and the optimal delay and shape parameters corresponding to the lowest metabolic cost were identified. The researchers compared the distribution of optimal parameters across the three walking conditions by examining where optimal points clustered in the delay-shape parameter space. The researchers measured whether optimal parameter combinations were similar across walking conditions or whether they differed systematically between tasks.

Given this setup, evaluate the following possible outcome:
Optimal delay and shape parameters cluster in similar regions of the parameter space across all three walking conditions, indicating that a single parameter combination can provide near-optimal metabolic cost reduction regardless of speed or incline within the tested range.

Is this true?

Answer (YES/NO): YES